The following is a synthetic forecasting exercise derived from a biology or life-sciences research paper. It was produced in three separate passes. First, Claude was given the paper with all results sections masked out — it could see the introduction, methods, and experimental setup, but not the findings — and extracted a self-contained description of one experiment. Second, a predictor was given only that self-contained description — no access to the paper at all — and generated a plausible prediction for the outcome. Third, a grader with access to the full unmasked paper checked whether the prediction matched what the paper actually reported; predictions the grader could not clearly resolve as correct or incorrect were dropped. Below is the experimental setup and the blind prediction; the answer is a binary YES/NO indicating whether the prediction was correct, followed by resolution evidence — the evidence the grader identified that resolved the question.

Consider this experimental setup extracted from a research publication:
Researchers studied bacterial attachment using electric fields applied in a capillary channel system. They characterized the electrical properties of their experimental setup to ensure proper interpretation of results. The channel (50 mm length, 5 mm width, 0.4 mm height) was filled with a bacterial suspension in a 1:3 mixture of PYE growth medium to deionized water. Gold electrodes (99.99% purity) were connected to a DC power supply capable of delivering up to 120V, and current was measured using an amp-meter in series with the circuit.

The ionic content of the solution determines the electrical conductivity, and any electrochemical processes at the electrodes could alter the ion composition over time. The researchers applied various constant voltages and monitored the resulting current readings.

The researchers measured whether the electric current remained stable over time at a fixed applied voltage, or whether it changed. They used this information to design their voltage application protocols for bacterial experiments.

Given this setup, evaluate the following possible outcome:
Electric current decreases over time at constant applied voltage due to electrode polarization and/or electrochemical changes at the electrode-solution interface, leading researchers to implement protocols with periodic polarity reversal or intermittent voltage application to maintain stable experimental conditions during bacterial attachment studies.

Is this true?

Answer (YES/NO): NO